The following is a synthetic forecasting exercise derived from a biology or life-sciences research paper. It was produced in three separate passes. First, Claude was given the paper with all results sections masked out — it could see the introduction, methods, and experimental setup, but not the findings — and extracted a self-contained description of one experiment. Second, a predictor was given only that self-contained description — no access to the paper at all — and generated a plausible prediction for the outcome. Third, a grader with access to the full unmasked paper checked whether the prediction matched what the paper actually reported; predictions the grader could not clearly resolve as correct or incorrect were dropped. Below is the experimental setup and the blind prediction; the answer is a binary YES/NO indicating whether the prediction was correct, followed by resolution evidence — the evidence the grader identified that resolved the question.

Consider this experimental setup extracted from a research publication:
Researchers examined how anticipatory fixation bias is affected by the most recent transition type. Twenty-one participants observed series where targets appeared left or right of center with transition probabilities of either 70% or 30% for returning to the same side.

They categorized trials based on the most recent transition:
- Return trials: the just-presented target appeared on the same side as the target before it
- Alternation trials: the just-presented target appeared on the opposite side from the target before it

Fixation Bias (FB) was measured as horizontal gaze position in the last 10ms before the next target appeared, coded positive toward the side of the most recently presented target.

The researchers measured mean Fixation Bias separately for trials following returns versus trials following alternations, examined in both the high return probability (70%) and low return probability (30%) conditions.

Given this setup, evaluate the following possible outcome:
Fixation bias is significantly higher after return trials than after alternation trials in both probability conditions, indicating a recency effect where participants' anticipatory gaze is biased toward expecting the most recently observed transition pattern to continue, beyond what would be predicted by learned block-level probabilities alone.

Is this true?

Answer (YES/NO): YES